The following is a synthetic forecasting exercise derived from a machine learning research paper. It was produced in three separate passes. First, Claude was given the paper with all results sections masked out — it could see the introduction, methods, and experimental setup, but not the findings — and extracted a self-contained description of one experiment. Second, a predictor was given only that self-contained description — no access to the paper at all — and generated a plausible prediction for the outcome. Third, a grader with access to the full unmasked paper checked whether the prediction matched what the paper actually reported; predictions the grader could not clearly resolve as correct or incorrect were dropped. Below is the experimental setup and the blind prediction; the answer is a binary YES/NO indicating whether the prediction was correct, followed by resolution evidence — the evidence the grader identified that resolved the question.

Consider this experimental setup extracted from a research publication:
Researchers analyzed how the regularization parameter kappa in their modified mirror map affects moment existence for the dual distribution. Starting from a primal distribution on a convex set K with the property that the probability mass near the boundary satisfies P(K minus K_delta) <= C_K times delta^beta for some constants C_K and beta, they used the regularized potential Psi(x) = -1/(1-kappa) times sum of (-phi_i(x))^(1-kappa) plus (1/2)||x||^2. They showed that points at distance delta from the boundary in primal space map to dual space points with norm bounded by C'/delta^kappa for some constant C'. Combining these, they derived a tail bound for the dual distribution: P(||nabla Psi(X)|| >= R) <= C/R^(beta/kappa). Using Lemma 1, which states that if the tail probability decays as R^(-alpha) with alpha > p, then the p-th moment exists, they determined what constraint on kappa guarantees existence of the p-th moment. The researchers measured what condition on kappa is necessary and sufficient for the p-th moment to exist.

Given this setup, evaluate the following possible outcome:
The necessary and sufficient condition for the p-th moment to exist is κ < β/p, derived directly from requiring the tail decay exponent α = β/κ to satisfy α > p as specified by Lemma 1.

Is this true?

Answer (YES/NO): NO